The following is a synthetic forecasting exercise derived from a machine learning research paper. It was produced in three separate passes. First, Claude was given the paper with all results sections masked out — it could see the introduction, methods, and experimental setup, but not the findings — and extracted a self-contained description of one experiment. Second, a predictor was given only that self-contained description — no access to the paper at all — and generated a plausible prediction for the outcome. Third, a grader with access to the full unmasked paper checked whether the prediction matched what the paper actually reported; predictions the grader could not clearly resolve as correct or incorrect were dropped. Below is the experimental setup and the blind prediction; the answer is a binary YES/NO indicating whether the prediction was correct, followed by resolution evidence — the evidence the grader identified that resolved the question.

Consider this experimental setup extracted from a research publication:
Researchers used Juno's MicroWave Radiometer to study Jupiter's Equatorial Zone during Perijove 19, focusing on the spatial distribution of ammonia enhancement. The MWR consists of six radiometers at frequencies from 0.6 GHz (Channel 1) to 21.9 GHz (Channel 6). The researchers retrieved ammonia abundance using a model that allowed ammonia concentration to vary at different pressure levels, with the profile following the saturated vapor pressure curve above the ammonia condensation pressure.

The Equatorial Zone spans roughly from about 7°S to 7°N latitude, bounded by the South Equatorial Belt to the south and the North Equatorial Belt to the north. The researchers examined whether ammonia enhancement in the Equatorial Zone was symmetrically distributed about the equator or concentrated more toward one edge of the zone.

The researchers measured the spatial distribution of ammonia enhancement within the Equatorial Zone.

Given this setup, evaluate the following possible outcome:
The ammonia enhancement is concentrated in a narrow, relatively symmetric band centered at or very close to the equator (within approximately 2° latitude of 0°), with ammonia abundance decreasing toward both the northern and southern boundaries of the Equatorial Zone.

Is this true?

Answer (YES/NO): NO